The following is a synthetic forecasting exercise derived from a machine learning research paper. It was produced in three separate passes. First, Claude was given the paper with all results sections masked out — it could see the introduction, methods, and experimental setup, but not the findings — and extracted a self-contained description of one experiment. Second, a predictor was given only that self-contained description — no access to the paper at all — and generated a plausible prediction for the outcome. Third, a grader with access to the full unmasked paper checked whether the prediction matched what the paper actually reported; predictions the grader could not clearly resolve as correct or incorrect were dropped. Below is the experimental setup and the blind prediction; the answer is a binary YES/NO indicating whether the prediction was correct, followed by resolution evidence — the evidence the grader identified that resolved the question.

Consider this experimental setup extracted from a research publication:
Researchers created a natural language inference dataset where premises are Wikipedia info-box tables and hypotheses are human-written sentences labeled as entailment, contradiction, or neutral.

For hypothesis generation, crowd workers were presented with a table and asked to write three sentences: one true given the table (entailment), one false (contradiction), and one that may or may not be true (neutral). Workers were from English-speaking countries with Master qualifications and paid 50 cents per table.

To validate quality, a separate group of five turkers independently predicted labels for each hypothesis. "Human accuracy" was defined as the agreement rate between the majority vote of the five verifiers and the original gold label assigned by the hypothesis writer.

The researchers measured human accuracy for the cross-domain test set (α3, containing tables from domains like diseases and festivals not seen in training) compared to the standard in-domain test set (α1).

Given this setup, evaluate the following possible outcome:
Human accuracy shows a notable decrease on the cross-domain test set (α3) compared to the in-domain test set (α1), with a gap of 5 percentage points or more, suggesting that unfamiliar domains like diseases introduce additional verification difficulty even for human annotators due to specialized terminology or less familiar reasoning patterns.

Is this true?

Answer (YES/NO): NO